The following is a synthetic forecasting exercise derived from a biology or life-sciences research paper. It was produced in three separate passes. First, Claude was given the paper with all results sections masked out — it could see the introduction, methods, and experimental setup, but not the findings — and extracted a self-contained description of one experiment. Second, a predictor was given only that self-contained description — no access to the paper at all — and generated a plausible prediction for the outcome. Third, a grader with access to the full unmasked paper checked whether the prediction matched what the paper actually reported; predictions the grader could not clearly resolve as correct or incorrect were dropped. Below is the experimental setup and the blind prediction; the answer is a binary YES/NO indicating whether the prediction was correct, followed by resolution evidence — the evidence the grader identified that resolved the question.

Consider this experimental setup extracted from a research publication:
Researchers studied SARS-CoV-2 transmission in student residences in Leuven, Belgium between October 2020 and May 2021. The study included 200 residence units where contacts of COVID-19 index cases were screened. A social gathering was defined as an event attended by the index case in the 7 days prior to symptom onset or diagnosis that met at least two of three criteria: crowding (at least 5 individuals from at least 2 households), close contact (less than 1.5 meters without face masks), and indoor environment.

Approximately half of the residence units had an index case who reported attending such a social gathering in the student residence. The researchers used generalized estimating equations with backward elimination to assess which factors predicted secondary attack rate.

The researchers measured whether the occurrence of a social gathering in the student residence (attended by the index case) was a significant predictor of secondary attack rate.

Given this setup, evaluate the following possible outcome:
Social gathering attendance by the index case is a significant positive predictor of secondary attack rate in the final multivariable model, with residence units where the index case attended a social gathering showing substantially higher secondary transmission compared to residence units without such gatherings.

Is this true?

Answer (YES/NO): YES